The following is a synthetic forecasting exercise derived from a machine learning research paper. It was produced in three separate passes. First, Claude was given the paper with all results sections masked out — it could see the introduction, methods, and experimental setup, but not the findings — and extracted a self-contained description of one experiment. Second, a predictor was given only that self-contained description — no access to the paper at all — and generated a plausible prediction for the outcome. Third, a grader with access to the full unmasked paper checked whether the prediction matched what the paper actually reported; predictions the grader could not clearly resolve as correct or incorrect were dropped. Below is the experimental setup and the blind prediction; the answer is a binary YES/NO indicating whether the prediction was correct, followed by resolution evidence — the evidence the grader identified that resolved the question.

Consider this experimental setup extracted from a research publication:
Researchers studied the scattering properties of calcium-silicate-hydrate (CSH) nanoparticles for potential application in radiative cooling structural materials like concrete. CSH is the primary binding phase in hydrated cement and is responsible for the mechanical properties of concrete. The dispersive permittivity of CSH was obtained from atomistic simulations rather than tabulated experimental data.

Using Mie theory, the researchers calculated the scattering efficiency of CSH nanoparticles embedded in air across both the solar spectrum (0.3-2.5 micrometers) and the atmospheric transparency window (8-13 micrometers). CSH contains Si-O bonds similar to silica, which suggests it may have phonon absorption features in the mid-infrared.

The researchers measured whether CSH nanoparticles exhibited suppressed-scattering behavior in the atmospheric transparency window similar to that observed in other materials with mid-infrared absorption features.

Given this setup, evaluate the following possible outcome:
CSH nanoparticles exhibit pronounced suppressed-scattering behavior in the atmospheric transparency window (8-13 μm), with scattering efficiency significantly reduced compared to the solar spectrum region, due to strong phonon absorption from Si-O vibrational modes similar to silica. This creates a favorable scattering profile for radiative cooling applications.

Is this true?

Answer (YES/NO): NO